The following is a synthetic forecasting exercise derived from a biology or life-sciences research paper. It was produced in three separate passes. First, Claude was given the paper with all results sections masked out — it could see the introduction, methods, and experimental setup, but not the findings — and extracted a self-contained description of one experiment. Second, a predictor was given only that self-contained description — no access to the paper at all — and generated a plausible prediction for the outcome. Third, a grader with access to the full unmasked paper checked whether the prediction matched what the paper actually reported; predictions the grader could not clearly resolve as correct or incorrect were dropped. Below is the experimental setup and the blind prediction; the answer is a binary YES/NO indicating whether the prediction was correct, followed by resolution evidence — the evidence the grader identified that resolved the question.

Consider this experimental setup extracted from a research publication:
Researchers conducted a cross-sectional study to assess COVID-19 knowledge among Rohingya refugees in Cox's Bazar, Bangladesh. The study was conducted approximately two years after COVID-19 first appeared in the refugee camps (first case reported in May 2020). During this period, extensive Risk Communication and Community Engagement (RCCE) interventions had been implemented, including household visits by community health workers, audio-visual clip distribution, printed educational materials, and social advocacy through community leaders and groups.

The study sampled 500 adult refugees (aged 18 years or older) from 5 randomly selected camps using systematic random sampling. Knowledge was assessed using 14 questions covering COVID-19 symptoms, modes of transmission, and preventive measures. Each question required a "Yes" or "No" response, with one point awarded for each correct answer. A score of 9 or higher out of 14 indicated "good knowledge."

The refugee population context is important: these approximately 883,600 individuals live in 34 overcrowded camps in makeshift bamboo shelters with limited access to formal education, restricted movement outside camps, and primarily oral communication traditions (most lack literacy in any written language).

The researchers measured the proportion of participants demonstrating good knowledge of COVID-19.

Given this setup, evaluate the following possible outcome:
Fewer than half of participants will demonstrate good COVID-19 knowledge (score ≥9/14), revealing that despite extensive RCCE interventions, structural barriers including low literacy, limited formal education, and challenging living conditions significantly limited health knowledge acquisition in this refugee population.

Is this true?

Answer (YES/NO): NO